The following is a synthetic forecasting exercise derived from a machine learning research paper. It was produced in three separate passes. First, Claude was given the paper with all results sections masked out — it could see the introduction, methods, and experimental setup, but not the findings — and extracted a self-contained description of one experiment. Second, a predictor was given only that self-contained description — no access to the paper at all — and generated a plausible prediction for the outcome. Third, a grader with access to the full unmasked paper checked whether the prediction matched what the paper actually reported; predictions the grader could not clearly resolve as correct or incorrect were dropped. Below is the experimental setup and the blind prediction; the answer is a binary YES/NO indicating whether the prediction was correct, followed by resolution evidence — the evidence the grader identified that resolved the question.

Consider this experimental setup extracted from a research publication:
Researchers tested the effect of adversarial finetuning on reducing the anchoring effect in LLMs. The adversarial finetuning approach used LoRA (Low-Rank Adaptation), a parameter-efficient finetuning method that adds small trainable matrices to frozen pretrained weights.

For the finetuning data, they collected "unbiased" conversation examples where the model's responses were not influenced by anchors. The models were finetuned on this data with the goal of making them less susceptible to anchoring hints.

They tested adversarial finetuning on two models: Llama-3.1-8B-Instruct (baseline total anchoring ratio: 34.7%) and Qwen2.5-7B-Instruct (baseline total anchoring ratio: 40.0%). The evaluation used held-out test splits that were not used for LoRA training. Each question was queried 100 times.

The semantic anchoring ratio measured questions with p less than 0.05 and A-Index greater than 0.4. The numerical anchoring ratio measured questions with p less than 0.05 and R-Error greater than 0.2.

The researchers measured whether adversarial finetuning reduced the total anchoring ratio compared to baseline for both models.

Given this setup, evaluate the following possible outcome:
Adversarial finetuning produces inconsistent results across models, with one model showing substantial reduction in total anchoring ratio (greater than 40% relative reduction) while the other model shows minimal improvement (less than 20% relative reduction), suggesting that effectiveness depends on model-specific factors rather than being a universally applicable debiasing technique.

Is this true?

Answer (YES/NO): NO